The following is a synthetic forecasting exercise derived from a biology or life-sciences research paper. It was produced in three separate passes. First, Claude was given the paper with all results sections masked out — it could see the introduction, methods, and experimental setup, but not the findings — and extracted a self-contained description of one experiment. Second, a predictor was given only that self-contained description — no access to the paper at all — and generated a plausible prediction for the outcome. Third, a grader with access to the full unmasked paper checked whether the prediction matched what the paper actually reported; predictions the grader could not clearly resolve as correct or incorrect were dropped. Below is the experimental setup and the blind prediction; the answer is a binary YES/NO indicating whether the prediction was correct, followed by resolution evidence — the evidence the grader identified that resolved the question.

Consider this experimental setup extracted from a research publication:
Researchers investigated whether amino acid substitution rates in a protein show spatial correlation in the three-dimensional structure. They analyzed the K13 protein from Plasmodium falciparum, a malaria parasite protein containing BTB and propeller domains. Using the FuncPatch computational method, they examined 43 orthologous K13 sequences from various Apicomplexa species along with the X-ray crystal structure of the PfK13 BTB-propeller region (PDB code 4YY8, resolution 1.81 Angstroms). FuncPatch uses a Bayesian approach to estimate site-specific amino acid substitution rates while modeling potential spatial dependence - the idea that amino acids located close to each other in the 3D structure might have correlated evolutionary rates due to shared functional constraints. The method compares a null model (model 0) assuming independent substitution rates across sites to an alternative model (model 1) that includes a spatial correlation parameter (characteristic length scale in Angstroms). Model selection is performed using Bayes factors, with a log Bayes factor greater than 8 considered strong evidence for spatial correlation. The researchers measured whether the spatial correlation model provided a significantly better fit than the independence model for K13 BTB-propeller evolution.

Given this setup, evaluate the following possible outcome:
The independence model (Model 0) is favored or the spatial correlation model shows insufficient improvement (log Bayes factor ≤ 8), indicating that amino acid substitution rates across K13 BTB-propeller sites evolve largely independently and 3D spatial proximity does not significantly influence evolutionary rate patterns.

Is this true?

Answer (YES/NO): NO